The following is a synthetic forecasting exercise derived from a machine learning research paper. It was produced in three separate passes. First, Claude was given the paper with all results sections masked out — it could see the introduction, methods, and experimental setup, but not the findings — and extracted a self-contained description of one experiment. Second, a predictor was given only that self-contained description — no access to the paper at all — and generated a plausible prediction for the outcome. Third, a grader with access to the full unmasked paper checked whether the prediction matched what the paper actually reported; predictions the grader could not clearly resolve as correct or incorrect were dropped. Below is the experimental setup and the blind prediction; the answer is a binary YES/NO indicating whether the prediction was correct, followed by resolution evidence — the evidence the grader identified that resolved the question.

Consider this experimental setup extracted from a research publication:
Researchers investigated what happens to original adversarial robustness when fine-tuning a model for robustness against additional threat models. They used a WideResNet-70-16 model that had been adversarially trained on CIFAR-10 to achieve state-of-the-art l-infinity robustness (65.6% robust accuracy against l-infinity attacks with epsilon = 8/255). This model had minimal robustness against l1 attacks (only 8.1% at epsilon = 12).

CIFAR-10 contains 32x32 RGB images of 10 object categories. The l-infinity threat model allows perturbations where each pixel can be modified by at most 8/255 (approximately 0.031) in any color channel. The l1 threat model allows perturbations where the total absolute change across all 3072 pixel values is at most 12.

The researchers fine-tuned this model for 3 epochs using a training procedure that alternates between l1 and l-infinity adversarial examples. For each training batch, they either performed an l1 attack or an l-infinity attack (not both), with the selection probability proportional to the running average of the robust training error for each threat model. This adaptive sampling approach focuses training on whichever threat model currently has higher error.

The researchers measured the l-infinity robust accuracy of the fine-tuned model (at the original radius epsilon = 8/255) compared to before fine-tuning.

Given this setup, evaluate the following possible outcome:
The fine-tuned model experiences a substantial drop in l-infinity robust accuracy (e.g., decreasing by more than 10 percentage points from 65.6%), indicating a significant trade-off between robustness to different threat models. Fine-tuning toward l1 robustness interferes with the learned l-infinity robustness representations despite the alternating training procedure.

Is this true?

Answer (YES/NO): YES